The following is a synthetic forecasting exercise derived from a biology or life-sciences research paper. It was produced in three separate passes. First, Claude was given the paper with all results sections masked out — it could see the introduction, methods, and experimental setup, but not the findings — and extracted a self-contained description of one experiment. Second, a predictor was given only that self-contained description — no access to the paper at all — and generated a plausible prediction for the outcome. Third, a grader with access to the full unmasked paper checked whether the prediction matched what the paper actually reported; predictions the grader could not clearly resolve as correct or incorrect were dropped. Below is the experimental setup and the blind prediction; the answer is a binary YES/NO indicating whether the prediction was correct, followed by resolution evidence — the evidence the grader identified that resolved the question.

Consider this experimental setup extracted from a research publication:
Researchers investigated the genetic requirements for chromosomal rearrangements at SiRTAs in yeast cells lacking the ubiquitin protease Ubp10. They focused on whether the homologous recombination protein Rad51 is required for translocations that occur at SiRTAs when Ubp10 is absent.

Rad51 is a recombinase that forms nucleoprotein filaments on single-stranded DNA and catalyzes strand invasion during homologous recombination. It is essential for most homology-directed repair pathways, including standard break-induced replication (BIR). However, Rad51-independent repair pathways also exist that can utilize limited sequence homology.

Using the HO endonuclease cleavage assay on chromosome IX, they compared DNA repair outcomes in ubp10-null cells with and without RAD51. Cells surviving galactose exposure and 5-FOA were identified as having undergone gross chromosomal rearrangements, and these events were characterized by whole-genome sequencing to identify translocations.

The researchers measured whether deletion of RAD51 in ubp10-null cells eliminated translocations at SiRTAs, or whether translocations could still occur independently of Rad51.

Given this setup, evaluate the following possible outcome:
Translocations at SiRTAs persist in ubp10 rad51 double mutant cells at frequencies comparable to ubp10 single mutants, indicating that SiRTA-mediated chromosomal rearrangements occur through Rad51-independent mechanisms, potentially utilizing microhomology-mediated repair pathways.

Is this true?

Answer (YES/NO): NO